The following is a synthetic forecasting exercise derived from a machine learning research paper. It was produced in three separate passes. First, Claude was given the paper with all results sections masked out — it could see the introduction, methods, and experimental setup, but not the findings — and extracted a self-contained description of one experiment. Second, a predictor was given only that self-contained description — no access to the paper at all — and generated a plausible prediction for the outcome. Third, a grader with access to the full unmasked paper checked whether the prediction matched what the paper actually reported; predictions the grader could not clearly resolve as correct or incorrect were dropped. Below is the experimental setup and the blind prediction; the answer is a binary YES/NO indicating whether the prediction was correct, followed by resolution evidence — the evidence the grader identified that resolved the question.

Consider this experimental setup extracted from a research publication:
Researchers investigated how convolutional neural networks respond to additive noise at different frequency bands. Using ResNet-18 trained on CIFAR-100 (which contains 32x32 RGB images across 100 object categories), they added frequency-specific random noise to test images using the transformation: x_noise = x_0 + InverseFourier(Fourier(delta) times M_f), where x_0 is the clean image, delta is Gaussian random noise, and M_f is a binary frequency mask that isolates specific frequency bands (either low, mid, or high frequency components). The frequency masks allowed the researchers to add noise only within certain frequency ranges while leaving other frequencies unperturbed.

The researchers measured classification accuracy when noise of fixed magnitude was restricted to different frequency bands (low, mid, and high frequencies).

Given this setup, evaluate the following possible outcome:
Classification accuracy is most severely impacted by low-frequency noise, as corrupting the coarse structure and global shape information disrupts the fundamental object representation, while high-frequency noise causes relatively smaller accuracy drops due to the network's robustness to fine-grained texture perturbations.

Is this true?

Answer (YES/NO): NO